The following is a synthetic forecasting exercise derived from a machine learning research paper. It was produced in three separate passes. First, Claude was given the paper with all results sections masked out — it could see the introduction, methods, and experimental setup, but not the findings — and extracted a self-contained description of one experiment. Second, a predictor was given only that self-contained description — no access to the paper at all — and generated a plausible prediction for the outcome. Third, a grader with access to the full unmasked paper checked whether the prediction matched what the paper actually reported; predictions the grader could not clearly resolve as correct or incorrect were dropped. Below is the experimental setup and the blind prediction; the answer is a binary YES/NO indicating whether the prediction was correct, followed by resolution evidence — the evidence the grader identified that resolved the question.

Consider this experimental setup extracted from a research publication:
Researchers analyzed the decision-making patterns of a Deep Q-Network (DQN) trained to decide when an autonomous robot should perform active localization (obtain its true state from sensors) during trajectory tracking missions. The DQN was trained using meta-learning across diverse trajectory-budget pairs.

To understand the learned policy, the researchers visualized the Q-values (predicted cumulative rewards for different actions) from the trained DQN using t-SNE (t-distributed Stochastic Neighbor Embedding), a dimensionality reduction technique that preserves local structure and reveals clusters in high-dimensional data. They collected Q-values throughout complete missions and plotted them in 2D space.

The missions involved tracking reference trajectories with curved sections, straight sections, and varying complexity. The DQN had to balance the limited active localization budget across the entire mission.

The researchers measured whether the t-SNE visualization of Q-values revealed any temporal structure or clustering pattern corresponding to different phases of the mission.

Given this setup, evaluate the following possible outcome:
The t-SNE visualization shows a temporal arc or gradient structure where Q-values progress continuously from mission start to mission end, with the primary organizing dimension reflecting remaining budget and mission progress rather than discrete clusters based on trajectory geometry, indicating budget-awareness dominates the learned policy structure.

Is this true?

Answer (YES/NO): NO